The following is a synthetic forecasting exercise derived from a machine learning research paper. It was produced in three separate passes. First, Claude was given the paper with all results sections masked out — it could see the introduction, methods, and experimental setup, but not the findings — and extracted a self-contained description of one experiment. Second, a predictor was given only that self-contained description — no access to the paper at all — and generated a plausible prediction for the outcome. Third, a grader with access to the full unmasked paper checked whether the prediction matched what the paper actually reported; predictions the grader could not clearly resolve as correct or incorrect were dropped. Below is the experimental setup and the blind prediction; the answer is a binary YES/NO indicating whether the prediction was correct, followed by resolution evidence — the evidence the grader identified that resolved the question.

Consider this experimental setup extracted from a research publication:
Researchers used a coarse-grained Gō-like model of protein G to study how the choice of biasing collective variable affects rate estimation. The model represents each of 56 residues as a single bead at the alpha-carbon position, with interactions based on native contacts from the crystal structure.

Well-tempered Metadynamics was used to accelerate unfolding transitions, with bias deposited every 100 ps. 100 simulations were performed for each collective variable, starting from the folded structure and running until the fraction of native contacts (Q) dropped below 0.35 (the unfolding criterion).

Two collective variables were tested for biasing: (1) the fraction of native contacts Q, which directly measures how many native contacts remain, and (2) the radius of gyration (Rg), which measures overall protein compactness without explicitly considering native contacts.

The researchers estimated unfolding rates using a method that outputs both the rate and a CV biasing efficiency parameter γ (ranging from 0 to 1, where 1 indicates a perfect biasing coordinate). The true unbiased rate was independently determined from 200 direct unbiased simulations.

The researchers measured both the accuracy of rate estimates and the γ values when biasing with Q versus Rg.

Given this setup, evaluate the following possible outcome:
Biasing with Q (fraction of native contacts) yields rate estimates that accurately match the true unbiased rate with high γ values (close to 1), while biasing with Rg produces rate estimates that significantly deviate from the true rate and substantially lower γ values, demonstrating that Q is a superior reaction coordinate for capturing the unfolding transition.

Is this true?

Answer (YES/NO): NO